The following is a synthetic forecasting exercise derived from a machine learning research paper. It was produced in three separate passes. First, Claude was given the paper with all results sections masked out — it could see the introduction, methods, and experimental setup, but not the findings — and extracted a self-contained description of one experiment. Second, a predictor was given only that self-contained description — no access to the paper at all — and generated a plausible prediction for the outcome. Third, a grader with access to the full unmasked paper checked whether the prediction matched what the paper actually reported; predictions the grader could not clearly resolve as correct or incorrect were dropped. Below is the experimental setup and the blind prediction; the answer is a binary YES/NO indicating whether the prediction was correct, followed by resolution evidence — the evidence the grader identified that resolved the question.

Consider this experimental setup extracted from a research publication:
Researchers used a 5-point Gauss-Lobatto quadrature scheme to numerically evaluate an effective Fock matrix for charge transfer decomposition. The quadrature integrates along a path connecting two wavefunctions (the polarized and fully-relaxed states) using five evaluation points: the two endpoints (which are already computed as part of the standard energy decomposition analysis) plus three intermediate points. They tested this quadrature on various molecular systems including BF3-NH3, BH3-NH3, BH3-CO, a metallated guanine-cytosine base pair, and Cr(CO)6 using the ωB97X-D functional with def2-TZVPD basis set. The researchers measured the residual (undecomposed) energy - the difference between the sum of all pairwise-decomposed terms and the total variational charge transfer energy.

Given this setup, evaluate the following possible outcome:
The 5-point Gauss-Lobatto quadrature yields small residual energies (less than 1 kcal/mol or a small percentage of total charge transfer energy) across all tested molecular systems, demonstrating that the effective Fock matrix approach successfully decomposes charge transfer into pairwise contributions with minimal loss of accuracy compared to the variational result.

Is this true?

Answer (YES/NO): YES